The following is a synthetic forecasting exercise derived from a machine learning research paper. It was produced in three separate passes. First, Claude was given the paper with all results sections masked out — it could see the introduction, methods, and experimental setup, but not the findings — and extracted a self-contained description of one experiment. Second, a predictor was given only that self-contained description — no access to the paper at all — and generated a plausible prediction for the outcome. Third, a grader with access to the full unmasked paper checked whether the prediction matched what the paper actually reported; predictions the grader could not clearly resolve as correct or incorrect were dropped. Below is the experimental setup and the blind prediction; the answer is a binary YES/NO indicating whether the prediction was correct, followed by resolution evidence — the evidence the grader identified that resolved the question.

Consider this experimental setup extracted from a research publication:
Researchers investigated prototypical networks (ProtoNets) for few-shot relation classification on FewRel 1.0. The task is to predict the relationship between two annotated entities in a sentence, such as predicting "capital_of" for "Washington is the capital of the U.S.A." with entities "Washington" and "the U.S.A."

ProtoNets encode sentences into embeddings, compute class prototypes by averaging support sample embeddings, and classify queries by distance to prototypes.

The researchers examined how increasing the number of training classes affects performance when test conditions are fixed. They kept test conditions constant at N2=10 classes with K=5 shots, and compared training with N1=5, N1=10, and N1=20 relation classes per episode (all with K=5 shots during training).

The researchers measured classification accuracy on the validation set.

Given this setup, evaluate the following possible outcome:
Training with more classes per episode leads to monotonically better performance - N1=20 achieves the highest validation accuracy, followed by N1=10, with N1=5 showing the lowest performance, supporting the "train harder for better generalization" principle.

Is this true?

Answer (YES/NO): YES